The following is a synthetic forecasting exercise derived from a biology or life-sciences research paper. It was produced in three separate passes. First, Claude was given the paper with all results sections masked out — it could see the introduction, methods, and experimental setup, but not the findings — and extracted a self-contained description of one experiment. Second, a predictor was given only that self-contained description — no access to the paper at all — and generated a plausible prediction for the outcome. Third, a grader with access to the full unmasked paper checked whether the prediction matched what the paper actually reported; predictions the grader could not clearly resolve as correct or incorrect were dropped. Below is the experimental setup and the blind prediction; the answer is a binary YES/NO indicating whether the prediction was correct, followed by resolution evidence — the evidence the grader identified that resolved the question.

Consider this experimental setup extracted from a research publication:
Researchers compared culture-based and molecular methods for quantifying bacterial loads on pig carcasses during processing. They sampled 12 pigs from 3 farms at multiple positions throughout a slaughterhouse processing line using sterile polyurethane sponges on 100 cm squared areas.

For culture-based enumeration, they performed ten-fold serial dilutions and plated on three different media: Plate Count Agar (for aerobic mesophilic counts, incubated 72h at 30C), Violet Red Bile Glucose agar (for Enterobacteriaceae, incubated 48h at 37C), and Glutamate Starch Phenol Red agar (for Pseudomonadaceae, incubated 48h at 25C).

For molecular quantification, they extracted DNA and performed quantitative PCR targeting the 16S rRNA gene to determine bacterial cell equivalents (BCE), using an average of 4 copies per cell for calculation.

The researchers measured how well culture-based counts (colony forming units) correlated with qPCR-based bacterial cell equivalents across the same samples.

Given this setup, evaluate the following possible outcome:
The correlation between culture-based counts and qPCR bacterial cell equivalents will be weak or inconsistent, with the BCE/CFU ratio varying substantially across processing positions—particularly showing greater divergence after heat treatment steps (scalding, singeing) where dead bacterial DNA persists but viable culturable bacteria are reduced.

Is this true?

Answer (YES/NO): NO